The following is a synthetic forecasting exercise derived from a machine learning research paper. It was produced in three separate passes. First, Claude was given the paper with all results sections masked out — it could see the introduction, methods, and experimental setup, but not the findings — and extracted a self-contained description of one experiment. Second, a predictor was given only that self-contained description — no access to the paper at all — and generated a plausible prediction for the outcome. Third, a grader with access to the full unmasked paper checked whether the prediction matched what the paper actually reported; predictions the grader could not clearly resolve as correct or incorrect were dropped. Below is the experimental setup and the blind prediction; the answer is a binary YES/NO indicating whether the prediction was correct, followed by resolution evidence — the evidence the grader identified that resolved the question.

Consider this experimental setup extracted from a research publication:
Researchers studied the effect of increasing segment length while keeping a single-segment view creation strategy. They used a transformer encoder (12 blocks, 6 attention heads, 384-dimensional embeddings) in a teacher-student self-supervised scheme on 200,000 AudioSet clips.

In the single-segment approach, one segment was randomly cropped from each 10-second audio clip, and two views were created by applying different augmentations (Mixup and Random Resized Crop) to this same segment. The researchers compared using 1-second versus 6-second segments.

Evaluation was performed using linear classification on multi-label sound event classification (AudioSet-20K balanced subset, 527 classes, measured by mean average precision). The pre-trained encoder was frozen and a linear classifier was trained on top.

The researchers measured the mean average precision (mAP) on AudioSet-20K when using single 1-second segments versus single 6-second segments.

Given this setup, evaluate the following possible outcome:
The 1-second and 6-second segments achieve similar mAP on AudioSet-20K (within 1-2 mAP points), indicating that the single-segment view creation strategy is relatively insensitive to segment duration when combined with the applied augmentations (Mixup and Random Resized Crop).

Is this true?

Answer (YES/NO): NO